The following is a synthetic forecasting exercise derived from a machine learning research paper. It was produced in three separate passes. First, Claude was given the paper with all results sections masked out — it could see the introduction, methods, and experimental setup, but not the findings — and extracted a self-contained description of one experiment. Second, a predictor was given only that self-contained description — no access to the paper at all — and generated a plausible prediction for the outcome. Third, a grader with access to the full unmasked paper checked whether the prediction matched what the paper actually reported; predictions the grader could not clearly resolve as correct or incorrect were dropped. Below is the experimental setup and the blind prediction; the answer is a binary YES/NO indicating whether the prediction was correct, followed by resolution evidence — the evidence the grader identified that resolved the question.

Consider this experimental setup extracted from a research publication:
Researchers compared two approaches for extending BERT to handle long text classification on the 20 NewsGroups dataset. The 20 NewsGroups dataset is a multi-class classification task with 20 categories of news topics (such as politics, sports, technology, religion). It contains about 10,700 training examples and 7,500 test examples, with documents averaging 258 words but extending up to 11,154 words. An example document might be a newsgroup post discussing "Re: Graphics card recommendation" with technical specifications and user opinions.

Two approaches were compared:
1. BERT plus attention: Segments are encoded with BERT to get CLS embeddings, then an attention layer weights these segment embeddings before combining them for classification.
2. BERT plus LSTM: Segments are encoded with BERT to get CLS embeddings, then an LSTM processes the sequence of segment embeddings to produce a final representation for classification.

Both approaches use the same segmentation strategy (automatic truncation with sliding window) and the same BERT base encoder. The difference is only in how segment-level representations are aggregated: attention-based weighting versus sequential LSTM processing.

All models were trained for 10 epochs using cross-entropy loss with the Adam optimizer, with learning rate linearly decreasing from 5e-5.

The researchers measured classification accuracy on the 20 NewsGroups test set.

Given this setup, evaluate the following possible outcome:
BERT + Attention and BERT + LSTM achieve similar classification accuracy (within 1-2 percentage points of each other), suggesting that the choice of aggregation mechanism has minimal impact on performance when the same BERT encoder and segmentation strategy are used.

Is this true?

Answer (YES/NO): NO